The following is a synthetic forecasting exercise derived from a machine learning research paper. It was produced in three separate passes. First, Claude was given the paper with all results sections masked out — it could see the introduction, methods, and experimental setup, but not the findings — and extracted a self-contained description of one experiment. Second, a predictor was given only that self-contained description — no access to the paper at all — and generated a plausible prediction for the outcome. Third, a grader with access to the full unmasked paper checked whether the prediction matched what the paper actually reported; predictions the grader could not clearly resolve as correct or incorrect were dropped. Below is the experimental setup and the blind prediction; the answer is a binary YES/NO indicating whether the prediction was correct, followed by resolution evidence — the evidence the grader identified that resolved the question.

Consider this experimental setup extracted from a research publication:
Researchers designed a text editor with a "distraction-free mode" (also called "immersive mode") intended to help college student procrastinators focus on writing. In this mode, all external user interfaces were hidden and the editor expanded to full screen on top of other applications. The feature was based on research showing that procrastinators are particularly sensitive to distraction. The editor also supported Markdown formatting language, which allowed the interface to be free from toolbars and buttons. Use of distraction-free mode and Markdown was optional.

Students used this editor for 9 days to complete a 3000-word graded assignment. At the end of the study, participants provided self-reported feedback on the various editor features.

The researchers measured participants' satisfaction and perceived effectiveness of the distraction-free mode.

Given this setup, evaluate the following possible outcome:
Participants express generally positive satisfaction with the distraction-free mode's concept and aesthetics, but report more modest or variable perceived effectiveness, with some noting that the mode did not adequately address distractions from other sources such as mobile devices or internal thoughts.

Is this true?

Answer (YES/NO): NO